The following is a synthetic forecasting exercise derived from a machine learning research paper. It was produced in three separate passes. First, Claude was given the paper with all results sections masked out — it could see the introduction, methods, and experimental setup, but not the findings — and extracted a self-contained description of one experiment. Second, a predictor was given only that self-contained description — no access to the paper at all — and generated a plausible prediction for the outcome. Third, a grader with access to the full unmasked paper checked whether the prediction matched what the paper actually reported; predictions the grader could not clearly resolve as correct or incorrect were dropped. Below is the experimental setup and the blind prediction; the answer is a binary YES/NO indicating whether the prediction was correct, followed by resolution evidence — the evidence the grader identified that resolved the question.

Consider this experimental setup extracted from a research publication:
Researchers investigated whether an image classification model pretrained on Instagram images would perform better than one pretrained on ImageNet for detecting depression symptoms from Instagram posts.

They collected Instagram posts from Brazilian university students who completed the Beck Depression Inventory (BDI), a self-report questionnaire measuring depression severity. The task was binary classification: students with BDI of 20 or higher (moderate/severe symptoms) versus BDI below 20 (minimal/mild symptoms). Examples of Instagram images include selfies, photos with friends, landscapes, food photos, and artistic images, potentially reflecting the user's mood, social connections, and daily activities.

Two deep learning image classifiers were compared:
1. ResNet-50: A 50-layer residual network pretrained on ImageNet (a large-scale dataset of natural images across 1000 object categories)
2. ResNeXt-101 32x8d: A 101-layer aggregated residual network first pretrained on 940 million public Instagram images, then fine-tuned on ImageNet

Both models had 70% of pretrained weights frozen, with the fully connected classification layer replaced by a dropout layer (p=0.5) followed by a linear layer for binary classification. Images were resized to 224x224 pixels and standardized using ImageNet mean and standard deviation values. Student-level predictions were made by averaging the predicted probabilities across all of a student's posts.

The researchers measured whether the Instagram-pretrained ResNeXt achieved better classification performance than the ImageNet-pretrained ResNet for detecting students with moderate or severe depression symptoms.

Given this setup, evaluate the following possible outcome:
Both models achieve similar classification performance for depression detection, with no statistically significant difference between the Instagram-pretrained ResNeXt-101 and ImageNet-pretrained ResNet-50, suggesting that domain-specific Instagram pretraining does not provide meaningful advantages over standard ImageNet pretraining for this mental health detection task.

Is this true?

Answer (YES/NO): NO